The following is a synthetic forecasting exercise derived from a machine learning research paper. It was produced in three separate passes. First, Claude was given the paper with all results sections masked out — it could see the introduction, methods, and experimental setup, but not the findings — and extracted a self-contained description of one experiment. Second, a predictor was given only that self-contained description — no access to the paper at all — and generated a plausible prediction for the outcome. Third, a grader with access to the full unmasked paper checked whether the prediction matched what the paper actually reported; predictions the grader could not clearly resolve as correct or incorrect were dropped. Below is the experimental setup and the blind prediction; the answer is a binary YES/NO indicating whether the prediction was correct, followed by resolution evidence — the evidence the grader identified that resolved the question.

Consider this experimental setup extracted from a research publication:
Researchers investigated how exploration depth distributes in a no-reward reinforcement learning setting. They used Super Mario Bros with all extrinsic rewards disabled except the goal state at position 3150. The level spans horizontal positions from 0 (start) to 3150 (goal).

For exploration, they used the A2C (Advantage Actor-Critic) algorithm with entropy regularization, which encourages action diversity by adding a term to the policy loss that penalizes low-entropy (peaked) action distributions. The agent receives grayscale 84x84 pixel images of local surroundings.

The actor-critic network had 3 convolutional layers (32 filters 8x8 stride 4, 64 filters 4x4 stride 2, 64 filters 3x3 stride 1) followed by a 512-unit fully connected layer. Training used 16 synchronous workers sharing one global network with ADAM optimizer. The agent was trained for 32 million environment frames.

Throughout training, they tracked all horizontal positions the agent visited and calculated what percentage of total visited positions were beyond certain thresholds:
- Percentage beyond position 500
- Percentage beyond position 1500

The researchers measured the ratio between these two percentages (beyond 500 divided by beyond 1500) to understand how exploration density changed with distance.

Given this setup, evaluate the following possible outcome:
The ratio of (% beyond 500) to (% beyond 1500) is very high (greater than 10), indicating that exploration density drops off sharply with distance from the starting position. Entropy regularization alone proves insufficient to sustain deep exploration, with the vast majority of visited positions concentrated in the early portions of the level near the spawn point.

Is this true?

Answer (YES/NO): YES